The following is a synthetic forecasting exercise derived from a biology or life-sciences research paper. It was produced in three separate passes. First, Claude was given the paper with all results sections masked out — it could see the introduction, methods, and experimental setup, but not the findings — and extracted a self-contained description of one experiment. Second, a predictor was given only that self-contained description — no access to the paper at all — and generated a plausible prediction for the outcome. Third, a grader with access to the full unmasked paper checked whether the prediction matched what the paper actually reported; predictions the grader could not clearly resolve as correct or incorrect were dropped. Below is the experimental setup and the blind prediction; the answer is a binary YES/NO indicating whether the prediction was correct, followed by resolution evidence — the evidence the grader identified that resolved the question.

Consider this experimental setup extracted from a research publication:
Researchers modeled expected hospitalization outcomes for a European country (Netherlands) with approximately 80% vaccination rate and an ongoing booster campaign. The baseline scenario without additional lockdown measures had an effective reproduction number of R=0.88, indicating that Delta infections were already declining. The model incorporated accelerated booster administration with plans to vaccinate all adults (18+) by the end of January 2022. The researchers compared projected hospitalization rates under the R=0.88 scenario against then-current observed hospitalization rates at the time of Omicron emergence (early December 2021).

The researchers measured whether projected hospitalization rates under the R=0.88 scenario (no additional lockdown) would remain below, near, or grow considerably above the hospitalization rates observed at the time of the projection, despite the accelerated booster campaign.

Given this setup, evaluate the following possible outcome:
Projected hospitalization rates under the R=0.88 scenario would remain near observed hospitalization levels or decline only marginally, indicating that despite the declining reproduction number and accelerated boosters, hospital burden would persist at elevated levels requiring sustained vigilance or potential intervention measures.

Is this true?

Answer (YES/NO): NO